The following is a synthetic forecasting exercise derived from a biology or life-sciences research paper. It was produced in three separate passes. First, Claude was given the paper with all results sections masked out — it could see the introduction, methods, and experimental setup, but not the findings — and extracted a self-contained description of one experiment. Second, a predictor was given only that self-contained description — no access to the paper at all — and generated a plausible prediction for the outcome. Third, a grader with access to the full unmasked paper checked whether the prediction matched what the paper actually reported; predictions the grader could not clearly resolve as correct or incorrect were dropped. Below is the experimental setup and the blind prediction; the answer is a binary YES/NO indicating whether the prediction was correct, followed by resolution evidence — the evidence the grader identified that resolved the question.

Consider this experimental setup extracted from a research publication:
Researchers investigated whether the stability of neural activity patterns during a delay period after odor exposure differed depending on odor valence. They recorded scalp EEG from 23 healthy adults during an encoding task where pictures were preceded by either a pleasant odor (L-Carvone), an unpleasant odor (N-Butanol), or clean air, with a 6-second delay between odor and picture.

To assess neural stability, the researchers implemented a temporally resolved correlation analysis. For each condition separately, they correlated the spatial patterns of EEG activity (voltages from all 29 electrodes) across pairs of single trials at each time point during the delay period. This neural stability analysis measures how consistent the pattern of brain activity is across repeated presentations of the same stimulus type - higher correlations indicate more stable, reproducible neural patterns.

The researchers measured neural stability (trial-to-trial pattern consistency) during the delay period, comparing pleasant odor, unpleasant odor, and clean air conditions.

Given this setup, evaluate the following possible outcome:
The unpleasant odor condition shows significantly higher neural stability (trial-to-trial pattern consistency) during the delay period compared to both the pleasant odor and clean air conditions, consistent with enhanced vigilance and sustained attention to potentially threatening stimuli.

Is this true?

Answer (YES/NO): NO